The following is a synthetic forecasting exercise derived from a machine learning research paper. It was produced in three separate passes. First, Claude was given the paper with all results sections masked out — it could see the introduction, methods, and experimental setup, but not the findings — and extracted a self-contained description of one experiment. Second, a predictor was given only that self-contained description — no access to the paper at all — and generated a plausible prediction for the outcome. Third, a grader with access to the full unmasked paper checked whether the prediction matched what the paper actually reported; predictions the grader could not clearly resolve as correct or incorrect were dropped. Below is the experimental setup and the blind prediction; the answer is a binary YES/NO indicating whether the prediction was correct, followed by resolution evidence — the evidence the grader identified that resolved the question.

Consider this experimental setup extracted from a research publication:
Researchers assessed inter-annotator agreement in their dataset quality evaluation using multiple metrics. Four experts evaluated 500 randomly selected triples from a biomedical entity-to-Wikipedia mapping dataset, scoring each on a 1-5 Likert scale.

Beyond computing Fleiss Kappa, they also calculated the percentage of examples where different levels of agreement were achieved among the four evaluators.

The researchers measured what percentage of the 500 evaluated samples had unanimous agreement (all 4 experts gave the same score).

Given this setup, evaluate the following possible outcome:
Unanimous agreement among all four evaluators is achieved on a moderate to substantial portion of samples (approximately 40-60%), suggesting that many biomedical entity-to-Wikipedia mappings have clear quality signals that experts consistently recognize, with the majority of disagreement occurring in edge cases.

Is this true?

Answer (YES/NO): NO